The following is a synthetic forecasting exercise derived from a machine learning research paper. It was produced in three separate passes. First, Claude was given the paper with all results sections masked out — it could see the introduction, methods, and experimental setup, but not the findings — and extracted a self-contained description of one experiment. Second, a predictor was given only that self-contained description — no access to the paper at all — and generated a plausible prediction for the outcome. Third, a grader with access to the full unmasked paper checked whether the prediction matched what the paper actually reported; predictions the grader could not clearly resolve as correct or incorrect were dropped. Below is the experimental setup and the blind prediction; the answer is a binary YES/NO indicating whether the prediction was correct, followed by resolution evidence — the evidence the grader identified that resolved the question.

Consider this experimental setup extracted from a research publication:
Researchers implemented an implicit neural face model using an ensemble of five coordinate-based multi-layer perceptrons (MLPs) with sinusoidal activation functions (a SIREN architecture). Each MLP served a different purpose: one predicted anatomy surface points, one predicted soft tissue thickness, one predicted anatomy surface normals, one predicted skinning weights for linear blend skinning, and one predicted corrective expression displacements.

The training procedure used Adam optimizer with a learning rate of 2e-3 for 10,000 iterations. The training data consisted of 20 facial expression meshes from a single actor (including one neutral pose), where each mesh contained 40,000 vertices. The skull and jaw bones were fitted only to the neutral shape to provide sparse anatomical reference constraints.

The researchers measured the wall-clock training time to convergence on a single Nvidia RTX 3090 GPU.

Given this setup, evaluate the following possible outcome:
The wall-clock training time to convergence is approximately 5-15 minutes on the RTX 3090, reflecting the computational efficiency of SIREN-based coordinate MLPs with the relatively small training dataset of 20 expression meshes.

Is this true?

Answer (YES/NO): YES